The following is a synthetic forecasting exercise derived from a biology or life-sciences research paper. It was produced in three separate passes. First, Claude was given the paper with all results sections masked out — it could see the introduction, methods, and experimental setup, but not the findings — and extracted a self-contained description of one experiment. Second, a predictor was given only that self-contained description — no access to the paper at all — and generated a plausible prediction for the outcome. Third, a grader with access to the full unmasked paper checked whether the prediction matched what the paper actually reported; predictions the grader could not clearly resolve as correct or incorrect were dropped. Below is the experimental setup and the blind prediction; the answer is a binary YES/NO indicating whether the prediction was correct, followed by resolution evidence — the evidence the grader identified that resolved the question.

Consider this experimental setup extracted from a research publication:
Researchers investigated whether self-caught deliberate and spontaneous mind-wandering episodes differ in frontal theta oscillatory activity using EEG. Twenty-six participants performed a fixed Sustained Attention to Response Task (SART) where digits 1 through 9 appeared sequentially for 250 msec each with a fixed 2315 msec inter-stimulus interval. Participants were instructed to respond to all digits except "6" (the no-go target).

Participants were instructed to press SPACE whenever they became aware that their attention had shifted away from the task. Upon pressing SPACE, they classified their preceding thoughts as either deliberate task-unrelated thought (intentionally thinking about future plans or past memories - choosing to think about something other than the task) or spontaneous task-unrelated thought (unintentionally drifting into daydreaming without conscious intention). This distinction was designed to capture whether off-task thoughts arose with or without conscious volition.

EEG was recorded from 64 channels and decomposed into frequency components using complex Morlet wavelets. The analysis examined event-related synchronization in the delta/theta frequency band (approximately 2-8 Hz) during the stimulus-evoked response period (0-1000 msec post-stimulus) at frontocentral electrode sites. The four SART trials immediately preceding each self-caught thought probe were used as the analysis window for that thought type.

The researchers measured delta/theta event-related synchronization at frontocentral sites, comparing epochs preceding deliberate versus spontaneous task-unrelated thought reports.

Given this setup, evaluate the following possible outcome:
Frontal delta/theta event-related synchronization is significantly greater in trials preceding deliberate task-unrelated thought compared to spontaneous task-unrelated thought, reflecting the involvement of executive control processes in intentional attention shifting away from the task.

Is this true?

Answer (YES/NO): NO